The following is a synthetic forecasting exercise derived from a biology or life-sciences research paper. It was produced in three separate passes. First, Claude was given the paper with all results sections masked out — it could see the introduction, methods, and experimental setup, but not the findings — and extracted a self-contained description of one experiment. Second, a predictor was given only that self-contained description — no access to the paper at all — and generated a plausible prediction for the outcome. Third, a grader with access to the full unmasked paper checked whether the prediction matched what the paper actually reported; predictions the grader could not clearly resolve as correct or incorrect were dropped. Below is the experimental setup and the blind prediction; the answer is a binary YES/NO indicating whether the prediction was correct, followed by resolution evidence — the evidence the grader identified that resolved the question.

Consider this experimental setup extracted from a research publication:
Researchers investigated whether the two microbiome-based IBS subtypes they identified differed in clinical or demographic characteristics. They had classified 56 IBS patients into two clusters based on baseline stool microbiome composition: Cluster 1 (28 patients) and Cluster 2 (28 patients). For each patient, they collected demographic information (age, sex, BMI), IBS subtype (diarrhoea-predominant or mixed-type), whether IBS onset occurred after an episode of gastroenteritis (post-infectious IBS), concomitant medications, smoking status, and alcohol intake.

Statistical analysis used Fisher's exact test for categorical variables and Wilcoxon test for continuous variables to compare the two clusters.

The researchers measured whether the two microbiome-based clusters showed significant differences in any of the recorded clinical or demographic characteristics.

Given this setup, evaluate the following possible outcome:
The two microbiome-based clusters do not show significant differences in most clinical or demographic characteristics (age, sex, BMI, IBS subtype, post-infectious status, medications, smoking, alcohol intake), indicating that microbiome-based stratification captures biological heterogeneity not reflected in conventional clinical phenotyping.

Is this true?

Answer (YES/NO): YES